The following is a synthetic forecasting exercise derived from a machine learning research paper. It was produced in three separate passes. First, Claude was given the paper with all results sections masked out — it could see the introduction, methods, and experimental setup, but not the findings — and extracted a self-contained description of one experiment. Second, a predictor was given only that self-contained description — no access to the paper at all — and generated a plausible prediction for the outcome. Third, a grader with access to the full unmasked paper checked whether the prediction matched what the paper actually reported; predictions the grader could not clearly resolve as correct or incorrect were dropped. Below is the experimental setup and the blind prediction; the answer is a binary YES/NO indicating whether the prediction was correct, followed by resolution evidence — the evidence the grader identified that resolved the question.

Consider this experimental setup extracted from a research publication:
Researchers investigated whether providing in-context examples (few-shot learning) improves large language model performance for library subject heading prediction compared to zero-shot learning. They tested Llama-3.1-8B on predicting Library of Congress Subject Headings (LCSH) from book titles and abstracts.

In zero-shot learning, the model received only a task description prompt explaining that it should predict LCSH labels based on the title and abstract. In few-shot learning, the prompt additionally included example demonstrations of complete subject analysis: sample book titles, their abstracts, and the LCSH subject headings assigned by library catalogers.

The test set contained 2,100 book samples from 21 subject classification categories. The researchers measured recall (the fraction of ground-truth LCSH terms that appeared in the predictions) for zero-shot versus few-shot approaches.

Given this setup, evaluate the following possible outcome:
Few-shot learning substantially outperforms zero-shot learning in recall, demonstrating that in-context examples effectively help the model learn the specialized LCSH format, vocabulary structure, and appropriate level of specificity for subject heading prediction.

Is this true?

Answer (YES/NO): NO